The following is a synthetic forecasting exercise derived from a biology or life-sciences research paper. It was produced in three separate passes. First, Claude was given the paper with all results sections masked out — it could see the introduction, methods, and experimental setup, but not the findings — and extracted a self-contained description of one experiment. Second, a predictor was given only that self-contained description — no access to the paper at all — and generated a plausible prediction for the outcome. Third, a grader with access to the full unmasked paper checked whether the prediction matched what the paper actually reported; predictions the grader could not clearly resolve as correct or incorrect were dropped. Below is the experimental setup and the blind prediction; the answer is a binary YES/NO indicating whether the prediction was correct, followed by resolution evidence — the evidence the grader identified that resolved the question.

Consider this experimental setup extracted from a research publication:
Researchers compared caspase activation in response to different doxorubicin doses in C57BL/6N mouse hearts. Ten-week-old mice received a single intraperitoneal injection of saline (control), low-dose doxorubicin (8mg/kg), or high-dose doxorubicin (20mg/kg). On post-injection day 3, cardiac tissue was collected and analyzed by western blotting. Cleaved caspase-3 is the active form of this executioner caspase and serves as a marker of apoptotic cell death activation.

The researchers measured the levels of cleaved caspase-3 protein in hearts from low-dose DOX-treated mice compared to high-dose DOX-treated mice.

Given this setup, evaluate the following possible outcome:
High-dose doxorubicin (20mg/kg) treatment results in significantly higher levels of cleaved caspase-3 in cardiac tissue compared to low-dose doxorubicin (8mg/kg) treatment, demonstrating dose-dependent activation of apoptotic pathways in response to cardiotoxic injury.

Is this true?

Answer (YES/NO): NO